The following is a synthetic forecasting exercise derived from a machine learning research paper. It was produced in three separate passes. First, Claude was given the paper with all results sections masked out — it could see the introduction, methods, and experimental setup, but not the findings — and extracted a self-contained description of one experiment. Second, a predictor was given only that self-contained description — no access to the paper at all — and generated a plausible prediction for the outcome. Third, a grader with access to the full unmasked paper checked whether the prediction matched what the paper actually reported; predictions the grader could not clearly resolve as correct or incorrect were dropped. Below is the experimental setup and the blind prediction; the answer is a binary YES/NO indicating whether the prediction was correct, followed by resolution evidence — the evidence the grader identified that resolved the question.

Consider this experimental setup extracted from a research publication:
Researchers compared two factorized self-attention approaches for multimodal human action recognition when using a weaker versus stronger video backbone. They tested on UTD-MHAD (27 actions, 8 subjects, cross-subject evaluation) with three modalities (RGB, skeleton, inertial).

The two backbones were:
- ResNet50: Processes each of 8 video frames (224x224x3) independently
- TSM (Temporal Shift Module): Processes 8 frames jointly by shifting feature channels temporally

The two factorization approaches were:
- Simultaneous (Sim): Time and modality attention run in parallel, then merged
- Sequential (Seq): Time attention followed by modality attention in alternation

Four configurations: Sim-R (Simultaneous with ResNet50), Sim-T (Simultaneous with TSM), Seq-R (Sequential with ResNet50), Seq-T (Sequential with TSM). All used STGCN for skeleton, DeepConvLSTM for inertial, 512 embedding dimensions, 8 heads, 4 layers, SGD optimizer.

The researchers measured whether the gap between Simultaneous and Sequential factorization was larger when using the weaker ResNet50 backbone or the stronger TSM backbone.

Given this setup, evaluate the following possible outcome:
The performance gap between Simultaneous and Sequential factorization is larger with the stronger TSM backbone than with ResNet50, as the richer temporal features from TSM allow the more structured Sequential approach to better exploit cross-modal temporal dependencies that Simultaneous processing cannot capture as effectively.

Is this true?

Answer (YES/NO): NO